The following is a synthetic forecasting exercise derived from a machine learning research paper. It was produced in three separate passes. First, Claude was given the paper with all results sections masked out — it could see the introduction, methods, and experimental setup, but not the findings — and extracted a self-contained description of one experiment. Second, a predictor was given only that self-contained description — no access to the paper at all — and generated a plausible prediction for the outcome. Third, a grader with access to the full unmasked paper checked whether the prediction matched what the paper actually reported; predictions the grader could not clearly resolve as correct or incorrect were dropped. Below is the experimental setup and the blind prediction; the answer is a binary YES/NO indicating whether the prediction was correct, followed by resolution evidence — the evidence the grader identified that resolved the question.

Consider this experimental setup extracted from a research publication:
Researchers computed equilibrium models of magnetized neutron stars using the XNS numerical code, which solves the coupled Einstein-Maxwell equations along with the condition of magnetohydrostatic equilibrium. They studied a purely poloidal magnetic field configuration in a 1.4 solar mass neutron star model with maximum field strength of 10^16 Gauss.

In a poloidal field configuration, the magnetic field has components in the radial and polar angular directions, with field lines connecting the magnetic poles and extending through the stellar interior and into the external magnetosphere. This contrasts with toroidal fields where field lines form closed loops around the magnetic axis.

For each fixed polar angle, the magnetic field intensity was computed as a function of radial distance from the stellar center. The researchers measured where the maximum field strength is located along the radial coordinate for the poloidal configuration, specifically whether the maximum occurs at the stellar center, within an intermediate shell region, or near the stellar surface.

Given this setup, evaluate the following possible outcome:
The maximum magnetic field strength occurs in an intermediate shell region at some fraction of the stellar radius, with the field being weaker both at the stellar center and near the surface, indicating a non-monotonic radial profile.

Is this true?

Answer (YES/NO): NO